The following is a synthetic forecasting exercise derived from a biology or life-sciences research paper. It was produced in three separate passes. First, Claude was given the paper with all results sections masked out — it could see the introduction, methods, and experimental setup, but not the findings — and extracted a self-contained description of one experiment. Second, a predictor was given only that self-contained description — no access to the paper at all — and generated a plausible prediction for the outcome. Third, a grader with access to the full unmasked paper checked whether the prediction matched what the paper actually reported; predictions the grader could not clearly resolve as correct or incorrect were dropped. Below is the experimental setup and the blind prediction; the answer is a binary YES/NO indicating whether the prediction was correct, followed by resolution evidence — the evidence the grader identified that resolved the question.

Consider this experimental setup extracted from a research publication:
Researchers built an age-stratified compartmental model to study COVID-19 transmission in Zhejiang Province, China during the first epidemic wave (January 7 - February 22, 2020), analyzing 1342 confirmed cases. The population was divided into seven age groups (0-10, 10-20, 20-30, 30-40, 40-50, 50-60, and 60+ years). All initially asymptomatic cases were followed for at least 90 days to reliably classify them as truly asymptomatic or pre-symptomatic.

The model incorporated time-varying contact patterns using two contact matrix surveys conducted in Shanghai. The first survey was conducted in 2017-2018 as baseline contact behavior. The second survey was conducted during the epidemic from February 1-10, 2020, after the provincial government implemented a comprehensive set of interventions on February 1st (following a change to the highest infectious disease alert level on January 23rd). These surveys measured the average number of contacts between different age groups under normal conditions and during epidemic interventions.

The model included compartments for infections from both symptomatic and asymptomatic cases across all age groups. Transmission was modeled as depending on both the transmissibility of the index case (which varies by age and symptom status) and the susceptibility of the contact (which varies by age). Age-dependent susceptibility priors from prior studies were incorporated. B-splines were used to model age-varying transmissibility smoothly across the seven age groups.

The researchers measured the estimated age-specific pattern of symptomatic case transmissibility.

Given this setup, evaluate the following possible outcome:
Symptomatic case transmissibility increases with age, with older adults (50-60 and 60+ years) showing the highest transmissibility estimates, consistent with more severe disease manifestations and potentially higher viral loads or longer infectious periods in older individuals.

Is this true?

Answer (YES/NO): YES